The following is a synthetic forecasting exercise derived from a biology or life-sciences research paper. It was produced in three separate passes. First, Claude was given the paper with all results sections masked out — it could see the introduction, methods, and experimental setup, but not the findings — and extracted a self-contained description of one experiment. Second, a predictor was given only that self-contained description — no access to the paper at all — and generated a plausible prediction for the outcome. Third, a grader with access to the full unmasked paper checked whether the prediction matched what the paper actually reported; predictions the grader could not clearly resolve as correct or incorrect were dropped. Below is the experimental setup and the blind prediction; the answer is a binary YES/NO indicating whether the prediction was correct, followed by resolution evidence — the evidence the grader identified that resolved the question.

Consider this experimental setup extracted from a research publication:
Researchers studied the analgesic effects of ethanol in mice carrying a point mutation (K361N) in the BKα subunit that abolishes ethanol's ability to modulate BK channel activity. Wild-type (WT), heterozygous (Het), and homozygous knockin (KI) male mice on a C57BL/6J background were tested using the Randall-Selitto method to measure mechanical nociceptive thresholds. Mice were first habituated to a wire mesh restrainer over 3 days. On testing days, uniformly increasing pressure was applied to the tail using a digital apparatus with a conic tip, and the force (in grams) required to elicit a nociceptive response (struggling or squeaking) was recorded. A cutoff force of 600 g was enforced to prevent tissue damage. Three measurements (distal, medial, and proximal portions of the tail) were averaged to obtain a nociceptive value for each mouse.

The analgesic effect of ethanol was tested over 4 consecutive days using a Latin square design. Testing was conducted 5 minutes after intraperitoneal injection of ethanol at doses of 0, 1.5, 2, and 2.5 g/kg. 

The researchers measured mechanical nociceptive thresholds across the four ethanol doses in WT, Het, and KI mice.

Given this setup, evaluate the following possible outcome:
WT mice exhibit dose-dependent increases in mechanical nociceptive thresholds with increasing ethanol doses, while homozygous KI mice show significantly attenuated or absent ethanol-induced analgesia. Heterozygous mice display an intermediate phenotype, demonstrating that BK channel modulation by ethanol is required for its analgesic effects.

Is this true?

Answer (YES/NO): NO